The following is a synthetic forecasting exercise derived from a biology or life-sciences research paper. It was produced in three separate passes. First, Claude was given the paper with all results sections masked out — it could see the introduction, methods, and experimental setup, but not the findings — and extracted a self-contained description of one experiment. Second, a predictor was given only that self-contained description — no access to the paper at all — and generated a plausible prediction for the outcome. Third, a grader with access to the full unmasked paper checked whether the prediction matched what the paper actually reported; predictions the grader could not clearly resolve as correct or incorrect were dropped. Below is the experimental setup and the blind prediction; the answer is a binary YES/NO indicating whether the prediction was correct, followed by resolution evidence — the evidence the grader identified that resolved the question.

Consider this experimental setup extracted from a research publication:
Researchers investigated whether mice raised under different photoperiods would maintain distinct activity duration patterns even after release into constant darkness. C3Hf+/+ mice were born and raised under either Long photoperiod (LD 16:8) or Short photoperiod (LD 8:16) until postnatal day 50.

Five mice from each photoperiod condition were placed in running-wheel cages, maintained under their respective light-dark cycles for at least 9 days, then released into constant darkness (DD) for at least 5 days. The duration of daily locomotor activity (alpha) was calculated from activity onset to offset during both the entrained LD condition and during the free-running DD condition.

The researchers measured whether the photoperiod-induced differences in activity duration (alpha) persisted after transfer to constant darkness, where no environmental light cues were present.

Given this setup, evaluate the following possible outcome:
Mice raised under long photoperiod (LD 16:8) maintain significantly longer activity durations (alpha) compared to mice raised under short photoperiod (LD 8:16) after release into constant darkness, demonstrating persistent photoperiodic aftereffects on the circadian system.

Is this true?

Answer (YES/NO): NO